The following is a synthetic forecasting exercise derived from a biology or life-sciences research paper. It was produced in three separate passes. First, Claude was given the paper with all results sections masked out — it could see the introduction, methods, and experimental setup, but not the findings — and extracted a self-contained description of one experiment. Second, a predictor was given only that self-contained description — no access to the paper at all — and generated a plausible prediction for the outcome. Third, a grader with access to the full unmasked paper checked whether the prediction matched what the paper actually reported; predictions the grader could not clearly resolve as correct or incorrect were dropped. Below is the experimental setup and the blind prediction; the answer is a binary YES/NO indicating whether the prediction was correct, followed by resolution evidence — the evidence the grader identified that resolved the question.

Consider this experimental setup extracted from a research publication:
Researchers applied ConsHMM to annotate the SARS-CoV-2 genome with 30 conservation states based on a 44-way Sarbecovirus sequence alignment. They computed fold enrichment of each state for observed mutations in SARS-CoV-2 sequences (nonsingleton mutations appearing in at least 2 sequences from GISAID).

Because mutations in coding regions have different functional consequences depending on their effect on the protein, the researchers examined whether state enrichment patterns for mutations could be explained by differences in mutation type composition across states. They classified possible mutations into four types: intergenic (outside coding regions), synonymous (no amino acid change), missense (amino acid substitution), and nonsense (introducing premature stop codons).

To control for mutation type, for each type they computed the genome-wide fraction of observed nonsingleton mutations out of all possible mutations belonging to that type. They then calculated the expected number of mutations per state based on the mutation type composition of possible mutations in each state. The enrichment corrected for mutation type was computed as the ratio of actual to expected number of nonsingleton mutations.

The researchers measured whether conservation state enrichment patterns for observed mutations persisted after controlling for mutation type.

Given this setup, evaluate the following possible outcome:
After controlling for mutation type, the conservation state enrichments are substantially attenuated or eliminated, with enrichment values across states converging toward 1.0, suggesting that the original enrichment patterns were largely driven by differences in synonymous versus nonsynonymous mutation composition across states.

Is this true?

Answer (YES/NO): NO